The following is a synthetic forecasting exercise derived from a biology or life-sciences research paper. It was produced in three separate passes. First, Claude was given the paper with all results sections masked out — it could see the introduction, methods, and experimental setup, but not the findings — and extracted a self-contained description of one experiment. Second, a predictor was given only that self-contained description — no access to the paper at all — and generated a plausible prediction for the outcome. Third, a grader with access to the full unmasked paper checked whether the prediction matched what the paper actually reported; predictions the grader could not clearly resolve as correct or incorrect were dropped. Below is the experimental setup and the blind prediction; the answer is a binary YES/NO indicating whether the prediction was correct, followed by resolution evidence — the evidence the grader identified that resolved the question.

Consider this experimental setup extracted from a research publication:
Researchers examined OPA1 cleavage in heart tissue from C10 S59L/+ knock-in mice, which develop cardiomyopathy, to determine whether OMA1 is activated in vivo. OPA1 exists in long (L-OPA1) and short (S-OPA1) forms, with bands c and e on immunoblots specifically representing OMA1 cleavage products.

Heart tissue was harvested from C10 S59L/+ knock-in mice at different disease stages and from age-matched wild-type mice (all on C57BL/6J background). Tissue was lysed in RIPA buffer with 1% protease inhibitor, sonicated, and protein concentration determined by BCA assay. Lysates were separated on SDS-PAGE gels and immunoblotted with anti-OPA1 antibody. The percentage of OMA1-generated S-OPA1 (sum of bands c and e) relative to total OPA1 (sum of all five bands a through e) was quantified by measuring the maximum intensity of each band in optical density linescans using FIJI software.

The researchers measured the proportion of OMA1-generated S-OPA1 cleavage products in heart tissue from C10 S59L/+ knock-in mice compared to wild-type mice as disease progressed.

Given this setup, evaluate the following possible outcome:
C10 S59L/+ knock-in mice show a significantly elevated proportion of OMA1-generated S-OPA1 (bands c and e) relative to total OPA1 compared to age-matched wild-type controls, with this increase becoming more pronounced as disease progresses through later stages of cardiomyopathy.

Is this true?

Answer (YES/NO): YES